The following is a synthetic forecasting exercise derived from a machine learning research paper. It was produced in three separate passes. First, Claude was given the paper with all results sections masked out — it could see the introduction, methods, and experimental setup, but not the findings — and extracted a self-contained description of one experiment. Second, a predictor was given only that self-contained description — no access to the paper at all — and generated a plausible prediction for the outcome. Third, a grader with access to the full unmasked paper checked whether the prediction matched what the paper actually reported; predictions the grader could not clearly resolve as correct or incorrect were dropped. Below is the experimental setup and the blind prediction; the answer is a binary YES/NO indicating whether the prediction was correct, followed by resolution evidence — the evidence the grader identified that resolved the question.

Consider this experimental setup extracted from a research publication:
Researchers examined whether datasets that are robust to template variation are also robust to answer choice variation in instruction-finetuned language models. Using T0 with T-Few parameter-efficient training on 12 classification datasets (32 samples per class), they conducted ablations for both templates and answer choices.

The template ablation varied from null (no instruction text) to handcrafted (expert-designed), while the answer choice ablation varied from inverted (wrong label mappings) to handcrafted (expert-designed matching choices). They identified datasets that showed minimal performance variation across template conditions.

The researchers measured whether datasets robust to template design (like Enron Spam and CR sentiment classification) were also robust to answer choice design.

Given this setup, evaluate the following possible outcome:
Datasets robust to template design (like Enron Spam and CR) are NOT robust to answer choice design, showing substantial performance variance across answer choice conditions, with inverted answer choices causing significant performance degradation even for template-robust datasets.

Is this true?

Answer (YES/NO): NO